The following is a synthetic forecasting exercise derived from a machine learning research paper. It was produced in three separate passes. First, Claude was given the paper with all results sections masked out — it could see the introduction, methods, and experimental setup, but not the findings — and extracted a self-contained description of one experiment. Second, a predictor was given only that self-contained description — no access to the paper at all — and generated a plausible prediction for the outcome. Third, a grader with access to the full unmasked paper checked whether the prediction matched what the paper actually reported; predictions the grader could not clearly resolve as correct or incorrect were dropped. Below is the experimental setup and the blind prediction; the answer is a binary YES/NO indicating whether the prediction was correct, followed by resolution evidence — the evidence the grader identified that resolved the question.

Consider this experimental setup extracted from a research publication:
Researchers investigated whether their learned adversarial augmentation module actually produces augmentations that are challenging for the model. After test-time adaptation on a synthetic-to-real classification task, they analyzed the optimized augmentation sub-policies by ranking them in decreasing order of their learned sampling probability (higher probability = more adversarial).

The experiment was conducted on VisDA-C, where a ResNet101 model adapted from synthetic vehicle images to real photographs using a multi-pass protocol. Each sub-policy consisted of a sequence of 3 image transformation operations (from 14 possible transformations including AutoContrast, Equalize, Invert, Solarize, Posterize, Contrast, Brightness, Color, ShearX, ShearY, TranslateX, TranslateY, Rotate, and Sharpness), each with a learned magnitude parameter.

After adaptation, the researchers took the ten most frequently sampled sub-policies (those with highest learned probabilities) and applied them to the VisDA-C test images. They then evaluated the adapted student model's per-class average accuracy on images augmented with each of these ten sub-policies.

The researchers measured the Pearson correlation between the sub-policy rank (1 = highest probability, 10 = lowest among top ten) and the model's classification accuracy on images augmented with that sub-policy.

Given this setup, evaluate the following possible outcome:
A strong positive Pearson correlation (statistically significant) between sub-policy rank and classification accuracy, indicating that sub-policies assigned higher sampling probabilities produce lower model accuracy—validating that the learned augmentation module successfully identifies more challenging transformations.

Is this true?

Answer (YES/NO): YES